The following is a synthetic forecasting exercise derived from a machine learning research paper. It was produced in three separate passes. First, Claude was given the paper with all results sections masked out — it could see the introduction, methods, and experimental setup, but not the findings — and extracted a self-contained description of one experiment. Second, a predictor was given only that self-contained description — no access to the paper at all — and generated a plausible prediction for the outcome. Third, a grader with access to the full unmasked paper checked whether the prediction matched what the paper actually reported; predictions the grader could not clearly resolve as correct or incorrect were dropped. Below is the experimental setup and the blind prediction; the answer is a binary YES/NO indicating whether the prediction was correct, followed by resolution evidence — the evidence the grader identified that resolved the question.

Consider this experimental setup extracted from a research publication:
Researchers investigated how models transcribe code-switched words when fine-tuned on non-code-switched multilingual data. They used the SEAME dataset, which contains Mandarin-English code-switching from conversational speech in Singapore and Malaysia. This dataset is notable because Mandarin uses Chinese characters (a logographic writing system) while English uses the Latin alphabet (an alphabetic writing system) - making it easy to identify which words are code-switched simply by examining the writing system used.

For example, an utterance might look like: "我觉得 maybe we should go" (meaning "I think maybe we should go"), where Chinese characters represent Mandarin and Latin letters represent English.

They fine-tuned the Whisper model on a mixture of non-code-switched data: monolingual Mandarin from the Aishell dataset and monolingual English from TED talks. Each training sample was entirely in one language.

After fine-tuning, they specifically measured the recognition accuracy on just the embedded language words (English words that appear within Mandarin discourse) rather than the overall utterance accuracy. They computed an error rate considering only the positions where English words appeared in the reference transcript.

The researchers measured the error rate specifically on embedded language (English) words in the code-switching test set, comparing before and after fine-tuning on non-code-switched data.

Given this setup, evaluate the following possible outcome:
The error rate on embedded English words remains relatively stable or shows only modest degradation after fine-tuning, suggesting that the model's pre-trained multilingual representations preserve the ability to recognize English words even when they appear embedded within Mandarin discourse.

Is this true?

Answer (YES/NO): NO